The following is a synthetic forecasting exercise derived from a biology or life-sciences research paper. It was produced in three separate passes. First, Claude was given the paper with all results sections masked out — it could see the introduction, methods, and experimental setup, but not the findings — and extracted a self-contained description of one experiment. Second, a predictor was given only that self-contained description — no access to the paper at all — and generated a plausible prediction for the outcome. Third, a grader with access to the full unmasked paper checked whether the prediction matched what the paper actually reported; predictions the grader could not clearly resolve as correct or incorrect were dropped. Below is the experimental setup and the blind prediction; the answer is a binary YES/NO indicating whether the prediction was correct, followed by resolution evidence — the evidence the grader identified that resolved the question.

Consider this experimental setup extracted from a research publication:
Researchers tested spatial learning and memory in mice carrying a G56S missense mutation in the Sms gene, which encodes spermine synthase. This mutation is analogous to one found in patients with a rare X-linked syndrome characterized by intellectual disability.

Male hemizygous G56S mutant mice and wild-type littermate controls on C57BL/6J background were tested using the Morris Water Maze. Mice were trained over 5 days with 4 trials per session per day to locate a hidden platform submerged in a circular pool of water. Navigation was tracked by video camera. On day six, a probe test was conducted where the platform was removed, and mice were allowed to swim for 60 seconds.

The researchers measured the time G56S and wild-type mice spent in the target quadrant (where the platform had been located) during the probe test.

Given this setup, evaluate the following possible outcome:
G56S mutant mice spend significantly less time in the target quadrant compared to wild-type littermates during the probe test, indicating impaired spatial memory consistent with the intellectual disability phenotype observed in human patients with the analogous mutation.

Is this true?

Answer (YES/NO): NO